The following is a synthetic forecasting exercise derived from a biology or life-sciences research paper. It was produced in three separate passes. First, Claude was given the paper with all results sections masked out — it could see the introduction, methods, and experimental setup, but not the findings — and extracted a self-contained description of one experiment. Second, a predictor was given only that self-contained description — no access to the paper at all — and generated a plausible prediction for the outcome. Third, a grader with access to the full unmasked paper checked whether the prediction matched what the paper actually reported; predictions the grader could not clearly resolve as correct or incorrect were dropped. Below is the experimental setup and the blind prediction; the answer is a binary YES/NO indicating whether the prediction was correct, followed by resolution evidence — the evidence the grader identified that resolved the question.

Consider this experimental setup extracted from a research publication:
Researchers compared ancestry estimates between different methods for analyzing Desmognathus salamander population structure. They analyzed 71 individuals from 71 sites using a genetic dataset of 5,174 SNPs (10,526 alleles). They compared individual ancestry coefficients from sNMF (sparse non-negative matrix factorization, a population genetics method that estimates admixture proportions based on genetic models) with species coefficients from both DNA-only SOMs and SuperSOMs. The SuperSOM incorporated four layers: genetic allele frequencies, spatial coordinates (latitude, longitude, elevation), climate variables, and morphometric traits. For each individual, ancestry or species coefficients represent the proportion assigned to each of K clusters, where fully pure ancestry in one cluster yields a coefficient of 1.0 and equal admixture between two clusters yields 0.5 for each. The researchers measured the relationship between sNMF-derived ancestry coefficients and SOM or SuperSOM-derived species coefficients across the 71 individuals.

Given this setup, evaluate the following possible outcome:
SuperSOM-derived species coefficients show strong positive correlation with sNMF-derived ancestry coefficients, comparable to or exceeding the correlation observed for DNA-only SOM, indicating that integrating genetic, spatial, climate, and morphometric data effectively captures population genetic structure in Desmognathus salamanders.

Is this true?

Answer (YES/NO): NO